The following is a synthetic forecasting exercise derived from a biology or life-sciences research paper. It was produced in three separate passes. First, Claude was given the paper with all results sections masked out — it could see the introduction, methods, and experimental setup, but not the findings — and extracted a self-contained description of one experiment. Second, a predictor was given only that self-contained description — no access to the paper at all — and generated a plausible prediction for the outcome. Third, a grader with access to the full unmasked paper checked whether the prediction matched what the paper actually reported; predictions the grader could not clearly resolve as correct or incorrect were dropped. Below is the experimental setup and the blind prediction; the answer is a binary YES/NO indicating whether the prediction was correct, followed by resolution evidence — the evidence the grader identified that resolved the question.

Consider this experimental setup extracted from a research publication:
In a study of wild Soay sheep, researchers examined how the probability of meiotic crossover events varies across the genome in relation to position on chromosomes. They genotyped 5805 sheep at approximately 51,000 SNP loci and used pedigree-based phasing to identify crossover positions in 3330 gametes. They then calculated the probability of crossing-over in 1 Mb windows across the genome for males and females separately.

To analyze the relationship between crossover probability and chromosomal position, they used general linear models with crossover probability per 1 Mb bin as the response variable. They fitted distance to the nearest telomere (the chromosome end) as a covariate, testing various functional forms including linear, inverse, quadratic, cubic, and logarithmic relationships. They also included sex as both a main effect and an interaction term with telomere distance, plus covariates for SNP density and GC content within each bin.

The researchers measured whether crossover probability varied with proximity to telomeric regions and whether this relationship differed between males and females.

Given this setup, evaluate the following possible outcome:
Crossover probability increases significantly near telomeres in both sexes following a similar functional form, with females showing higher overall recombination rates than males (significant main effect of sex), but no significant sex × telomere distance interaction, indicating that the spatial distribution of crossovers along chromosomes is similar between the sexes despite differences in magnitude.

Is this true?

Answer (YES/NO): NO